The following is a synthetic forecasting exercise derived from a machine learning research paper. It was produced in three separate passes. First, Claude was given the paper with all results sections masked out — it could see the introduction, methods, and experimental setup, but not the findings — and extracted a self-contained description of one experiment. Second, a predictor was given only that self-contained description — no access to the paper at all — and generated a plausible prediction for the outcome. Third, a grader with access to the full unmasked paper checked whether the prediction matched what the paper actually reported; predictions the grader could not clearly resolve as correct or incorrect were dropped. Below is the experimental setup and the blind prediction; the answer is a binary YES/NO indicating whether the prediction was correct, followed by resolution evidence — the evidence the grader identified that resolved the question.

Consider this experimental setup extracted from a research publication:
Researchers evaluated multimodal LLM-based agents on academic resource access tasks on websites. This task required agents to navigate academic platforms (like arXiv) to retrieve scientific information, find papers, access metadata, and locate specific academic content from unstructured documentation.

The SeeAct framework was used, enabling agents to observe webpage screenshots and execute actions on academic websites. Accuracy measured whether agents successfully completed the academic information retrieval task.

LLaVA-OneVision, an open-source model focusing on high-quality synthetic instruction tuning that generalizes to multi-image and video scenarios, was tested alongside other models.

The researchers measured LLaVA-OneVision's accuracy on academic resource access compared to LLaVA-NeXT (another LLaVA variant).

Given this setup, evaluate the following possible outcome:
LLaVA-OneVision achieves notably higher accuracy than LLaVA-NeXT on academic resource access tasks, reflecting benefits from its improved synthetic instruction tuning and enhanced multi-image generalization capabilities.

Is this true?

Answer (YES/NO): YES